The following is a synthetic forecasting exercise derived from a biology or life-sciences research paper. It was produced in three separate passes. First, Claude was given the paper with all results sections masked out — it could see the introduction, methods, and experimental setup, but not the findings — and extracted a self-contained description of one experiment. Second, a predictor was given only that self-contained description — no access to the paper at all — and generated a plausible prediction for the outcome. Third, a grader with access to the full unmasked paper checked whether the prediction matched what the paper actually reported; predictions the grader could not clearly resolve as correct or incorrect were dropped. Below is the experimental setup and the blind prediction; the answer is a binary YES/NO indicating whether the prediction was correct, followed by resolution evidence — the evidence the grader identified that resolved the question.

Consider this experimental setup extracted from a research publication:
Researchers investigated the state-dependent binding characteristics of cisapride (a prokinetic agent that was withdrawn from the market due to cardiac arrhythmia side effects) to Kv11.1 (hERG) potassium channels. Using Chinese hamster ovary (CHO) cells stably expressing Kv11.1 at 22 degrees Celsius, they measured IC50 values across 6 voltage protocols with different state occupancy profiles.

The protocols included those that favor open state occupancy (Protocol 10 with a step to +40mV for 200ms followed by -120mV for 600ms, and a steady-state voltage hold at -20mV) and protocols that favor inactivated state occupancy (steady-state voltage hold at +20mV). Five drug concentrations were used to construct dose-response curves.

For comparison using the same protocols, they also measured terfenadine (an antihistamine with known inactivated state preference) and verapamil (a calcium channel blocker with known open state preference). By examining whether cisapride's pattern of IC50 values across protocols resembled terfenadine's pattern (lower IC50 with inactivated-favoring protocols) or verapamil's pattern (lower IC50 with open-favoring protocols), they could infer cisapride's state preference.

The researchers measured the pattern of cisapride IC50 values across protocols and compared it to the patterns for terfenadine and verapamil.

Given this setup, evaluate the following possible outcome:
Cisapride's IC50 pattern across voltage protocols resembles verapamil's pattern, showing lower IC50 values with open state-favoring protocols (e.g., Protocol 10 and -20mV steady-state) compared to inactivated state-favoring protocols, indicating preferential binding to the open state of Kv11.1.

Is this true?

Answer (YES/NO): NO